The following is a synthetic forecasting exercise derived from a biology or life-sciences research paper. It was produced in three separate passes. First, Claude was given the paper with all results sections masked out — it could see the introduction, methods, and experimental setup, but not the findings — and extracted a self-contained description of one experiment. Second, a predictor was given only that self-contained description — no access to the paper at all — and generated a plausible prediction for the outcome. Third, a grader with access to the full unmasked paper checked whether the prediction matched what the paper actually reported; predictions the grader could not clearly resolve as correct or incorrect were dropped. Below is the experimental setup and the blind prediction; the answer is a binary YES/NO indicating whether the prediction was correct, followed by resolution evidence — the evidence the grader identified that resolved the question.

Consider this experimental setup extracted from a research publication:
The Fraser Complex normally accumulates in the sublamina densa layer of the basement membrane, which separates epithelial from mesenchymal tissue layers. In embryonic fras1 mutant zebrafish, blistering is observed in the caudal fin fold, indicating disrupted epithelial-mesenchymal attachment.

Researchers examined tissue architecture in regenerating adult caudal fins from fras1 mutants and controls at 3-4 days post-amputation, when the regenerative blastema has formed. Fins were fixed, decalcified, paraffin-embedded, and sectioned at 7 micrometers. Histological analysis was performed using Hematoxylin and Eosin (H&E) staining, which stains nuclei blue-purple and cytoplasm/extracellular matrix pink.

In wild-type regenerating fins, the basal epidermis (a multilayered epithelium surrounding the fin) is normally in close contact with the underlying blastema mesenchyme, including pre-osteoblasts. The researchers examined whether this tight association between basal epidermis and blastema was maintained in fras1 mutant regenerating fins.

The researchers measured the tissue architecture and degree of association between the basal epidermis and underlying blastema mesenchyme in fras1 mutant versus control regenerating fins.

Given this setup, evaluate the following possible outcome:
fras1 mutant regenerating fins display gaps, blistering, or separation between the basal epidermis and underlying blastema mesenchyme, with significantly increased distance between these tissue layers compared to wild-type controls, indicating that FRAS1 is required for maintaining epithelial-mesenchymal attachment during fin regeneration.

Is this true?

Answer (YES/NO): YES